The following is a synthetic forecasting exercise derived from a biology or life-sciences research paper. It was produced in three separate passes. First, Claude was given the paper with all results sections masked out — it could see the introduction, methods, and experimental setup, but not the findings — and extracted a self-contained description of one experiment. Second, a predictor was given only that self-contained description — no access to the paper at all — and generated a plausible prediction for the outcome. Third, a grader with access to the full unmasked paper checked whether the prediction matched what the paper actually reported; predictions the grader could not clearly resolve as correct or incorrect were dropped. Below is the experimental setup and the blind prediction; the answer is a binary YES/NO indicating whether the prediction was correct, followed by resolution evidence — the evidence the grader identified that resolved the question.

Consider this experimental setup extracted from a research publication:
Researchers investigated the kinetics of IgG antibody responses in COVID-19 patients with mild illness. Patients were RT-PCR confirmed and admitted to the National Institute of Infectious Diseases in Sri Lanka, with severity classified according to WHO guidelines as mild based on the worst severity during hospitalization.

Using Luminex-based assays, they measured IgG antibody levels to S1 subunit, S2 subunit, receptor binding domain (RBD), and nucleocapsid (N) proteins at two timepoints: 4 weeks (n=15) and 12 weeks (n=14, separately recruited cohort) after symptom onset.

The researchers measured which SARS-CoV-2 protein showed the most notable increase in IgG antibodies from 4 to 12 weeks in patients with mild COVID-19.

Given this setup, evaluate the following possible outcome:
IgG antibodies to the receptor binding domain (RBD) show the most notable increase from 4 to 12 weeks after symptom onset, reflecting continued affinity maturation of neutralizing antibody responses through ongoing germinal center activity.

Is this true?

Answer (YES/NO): NO